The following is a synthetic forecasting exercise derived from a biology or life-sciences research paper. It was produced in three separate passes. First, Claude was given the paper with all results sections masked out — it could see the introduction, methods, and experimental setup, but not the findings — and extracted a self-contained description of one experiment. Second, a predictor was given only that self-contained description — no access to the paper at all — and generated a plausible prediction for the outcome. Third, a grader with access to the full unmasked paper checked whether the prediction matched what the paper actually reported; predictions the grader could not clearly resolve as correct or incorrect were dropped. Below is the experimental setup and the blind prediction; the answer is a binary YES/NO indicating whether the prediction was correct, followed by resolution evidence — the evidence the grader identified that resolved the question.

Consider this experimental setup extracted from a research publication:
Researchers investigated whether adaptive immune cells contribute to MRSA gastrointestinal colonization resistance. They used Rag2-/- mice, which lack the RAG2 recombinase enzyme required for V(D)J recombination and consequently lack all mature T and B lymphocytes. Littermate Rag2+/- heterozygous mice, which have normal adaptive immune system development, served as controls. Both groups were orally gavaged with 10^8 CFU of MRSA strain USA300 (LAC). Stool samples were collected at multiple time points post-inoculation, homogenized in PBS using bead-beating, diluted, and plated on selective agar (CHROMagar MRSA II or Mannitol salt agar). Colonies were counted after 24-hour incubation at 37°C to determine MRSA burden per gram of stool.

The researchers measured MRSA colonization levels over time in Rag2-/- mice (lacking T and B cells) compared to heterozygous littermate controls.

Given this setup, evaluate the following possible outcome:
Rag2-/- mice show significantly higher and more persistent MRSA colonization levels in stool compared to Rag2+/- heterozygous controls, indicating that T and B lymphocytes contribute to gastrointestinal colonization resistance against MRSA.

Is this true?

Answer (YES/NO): NO